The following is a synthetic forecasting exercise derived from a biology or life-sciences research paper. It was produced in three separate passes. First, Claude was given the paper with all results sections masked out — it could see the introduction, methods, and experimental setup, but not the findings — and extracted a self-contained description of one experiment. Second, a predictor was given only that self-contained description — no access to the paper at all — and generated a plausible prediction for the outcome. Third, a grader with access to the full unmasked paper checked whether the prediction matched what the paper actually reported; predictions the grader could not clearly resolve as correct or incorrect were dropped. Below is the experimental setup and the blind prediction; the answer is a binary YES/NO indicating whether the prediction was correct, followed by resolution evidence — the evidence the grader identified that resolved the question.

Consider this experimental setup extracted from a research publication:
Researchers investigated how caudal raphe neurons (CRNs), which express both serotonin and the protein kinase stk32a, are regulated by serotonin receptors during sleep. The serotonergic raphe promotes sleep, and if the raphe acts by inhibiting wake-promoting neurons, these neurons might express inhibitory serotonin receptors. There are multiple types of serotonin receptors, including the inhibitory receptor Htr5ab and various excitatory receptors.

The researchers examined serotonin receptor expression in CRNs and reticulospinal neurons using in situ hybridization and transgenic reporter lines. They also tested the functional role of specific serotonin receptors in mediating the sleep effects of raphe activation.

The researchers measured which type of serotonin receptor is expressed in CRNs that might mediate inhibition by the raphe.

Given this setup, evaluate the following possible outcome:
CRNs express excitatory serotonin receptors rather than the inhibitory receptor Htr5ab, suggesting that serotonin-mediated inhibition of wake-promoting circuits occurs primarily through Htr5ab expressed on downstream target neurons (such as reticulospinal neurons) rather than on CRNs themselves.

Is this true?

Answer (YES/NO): NO